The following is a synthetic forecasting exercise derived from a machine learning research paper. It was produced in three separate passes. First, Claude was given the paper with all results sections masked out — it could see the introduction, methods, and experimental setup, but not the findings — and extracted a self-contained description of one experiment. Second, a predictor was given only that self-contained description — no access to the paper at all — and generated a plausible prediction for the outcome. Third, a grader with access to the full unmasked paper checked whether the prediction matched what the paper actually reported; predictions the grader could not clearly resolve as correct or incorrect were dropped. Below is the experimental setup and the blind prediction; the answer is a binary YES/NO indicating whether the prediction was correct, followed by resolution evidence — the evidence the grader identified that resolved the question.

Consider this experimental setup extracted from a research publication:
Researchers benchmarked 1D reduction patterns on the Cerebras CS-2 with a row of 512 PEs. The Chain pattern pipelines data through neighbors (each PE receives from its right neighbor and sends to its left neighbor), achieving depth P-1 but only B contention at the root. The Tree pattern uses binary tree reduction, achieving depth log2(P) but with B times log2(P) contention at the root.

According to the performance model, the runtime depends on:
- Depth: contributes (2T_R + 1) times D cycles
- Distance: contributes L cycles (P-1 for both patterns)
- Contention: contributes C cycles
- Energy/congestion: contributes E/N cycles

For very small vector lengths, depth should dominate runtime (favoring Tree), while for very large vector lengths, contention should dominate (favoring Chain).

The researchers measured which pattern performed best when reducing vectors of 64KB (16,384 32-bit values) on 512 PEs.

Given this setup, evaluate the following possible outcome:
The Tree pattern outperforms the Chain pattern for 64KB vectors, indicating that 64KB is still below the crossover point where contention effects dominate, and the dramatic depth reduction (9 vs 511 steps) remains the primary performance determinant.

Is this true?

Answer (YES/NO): NO